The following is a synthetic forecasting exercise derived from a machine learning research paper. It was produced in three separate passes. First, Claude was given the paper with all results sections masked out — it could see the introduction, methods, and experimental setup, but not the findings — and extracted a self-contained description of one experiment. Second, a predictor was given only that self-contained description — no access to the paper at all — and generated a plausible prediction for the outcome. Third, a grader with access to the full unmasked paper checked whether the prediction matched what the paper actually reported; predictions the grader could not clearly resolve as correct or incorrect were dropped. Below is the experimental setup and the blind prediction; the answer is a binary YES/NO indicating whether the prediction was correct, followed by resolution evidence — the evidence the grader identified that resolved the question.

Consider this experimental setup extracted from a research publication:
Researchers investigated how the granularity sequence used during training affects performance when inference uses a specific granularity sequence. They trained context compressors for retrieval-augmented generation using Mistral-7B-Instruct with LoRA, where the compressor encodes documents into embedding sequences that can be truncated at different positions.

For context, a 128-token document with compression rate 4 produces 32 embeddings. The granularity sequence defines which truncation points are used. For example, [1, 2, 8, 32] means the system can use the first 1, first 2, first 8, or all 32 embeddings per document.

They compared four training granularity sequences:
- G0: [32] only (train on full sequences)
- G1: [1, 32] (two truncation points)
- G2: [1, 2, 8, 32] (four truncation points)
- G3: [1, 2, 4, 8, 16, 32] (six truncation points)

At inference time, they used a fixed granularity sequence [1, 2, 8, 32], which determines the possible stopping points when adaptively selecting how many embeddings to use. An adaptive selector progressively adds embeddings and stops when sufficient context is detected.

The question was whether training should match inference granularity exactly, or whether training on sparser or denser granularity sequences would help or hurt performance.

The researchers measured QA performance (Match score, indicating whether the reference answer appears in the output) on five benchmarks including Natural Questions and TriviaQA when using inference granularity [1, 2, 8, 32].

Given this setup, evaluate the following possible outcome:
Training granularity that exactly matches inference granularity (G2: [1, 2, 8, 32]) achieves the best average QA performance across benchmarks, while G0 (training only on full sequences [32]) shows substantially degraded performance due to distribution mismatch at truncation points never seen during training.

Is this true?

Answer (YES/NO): NO